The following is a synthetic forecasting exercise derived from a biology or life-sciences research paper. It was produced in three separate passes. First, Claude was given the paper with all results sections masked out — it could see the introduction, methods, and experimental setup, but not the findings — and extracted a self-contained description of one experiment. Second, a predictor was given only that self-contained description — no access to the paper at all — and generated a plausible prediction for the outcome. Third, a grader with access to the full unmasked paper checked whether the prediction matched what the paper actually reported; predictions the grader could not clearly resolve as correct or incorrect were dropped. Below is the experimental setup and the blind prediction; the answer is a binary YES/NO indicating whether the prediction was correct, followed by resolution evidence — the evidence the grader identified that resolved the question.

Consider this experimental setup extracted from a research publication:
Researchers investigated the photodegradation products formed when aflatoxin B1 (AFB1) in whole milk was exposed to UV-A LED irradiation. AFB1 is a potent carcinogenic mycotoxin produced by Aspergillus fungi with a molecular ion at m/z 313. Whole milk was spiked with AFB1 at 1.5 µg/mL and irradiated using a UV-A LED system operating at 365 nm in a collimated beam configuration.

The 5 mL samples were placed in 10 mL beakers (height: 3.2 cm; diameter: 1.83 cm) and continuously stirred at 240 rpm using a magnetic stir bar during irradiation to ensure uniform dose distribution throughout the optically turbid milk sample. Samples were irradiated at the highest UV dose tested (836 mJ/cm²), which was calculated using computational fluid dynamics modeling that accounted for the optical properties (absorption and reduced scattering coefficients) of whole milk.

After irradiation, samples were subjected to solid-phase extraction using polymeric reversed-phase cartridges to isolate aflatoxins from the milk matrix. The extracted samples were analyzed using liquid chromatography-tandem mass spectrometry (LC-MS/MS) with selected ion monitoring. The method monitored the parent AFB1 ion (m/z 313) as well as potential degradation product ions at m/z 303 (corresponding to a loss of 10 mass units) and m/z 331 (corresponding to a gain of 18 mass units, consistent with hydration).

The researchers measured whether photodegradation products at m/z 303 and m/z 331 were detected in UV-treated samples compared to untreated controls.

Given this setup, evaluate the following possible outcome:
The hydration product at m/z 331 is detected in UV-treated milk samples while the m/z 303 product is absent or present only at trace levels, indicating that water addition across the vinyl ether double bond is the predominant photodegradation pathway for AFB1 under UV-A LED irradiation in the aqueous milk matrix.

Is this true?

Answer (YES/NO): NO